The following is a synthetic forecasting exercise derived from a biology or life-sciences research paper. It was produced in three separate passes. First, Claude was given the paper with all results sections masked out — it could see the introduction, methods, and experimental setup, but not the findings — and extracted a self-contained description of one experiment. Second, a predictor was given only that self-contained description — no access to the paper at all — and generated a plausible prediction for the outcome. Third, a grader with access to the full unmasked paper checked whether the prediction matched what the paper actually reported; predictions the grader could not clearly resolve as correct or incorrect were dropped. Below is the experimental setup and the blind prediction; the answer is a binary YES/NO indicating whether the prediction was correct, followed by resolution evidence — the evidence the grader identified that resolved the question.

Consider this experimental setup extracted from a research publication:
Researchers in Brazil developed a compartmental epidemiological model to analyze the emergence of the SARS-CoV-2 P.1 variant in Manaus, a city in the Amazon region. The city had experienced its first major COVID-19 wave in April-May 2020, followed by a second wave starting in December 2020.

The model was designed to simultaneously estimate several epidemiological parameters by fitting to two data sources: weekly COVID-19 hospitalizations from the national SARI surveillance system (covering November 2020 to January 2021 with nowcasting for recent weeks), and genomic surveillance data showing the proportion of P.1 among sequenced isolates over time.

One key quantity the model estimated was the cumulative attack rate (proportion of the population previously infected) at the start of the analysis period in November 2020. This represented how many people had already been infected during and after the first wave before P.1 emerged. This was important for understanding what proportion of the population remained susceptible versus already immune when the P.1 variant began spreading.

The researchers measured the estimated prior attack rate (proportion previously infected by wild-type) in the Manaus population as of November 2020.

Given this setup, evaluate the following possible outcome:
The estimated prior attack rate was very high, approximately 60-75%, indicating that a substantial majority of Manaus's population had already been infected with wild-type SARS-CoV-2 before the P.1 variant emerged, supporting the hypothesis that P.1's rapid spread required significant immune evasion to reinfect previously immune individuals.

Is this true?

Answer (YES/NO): NO